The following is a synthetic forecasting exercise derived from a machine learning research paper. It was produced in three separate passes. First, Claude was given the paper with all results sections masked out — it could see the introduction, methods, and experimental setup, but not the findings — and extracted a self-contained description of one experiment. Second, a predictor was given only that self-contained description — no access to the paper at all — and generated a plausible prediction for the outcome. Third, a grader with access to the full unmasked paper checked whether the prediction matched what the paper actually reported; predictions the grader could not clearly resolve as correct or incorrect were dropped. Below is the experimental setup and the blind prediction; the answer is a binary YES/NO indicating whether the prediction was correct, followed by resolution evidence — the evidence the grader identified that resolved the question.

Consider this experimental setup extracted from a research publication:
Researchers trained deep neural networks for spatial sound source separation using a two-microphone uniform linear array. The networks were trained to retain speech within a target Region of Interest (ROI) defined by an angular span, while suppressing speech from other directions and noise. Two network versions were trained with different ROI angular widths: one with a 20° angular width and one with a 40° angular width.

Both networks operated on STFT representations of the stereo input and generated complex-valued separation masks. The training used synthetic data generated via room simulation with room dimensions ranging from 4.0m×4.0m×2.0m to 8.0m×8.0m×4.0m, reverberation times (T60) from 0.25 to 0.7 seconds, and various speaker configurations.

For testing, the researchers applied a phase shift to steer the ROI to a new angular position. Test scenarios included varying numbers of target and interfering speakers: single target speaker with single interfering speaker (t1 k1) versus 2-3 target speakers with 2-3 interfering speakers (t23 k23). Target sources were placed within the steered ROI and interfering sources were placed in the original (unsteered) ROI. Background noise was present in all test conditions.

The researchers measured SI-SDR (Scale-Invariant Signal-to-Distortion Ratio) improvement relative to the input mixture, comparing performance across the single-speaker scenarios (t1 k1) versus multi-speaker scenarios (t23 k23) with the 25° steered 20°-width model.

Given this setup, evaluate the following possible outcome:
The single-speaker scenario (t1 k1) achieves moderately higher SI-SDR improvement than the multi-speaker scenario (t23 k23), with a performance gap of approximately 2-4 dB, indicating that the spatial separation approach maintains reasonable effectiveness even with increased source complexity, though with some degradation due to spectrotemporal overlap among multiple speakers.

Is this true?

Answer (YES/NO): NO